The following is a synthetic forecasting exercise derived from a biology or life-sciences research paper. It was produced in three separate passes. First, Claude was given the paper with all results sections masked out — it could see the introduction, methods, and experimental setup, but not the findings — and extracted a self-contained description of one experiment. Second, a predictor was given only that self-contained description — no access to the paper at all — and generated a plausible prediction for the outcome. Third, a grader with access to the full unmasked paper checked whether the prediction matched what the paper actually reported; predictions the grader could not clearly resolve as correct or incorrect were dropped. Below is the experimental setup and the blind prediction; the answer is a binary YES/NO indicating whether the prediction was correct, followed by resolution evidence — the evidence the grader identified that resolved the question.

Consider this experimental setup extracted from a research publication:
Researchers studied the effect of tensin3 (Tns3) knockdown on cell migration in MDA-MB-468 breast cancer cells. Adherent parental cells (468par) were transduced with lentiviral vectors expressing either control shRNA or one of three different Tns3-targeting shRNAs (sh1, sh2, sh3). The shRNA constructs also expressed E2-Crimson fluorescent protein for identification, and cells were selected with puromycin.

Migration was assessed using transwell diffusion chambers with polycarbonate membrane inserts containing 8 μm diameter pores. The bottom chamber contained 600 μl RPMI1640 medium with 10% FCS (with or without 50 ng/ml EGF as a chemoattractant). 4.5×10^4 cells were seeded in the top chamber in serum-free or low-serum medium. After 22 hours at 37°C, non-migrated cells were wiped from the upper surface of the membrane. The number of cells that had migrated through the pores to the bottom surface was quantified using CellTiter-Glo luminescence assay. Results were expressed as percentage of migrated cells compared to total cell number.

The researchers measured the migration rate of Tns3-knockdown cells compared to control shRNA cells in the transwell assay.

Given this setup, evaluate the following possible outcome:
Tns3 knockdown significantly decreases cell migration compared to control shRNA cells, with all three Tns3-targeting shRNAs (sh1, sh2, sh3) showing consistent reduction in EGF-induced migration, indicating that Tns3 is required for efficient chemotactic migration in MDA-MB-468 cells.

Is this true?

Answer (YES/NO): YES